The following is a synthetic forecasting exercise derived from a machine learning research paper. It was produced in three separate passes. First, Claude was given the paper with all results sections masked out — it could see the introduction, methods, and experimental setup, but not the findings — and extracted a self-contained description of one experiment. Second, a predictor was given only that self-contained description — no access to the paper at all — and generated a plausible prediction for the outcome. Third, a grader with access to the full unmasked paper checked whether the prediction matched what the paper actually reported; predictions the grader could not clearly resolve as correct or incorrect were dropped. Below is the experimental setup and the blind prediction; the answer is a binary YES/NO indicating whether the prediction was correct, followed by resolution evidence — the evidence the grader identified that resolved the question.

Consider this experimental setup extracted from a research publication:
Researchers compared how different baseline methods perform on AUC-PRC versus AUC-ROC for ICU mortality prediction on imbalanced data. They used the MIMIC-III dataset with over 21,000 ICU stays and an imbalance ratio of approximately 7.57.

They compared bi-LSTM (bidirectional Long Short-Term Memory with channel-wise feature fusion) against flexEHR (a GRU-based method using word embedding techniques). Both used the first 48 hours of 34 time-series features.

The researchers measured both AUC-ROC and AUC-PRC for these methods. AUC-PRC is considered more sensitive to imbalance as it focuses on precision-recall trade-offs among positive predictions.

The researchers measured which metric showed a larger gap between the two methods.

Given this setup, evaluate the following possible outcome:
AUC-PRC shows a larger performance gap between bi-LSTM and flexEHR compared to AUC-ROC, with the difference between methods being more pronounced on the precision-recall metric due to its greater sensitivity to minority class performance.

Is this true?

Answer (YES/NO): NO